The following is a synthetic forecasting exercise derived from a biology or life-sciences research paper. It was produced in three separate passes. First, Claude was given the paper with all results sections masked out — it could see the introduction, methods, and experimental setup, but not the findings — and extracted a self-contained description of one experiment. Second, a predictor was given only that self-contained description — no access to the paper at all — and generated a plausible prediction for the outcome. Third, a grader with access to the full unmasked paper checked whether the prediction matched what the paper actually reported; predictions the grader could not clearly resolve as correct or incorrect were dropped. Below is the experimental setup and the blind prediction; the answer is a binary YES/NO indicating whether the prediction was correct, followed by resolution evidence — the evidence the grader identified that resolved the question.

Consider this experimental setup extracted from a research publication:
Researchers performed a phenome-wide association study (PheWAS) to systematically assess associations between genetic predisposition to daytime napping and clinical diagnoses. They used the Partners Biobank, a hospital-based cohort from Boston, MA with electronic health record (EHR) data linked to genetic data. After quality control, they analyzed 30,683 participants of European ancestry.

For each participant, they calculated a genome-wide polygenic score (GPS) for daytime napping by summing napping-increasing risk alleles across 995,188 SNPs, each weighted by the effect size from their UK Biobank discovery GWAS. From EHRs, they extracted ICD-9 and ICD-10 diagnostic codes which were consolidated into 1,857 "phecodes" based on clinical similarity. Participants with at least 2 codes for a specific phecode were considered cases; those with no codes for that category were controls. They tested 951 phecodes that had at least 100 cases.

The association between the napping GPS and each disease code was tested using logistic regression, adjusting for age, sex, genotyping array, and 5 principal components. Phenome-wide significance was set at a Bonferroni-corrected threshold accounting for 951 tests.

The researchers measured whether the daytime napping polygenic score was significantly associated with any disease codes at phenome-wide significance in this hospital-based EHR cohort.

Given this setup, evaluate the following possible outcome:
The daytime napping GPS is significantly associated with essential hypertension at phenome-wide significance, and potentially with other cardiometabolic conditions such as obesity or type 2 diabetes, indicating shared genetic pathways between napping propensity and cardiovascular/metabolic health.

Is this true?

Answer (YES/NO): YES